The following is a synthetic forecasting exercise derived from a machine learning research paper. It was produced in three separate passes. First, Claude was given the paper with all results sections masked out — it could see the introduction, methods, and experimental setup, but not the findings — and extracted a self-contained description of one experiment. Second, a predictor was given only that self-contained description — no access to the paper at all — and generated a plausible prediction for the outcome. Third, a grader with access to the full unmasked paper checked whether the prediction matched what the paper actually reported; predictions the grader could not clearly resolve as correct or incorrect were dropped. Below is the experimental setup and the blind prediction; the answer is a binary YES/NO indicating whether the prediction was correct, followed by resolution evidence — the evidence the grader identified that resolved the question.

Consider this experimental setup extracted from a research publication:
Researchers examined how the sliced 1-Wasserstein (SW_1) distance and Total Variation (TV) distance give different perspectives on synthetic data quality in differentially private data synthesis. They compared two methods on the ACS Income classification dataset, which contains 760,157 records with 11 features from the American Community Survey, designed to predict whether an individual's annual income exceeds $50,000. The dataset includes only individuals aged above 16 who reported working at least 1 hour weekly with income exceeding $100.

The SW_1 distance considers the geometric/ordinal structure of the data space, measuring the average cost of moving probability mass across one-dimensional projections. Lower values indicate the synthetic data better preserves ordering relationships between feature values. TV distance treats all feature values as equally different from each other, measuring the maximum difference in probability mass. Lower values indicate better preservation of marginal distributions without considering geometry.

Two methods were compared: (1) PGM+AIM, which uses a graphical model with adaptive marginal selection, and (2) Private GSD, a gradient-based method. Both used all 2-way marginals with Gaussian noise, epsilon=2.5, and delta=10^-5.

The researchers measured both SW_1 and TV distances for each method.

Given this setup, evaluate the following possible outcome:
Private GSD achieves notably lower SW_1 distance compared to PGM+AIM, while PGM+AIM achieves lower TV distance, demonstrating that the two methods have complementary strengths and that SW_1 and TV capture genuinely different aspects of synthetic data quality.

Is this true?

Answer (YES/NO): YES